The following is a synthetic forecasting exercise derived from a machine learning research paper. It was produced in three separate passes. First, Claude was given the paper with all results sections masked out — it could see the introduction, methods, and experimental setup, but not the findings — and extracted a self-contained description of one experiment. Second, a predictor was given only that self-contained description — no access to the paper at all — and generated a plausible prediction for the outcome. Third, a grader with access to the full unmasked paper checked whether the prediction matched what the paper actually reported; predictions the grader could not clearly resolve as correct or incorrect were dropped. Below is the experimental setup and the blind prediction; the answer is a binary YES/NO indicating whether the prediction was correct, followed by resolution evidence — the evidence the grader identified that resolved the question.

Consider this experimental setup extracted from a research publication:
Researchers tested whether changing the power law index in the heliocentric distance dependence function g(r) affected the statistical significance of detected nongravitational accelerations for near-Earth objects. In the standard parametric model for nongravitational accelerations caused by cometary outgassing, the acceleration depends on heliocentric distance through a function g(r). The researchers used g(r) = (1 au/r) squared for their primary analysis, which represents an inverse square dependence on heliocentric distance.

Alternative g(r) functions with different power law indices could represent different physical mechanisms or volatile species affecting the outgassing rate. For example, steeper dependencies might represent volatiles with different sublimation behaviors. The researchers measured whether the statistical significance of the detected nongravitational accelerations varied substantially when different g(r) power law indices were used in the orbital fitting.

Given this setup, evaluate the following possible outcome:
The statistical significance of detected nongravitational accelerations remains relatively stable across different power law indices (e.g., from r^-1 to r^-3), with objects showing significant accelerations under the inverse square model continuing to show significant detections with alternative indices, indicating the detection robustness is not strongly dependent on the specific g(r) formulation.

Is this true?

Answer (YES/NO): YES